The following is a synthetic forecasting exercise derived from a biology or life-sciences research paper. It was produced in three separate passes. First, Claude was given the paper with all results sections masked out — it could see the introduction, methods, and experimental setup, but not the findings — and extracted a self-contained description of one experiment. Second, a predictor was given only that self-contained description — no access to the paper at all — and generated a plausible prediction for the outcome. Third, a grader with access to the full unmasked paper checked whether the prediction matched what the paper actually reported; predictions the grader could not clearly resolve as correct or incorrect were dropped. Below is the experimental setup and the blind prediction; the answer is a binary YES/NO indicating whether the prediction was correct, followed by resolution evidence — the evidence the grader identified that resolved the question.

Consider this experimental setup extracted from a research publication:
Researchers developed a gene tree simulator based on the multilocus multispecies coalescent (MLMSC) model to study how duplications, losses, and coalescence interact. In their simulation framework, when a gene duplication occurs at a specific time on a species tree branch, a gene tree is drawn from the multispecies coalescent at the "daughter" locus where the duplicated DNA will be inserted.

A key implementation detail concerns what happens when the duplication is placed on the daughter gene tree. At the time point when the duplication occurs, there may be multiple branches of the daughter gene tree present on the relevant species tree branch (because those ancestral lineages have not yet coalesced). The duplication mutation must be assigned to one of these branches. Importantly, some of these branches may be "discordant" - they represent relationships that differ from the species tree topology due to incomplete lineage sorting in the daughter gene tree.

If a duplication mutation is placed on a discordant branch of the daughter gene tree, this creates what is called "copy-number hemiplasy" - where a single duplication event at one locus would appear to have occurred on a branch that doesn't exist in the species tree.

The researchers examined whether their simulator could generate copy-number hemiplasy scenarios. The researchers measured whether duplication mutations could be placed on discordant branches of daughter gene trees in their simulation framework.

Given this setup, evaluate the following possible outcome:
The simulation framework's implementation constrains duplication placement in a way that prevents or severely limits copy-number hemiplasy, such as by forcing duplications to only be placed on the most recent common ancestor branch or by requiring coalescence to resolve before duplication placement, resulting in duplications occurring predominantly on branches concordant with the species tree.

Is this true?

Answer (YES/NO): NO